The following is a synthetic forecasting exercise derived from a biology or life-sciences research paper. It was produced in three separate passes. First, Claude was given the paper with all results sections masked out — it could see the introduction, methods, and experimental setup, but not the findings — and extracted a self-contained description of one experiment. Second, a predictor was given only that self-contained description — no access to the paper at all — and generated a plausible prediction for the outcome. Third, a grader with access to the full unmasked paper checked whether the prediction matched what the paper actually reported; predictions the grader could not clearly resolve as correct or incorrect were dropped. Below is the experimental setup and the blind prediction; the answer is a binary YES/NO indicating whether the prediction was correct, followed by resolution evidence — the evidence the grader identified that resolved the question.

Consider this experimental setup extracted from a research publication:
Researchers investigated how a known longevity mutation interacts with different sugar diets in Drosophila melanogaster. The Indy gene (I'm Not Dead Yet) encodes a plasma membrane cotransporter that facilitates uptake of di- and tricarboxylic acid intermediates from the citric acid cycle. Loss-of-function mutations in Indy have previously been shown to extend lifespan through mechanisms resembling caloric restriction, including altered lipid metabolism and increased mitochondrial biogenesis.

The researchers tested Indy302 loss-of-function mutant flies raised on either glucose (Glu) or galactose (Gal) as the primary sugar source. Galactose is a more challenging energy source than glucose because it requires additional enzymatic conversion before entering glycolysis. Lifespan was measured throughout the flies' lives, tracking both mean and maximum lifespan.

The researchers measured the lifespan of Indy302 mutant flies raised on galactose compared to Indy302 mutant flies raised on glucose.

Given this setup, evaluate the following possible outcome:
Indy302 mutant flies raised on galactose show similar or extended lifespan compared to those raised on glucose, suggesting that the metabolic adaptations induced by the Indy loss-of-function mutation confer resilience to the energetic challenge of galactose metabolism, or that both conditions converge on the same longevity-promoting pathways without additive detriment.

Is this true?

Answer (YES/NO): NO